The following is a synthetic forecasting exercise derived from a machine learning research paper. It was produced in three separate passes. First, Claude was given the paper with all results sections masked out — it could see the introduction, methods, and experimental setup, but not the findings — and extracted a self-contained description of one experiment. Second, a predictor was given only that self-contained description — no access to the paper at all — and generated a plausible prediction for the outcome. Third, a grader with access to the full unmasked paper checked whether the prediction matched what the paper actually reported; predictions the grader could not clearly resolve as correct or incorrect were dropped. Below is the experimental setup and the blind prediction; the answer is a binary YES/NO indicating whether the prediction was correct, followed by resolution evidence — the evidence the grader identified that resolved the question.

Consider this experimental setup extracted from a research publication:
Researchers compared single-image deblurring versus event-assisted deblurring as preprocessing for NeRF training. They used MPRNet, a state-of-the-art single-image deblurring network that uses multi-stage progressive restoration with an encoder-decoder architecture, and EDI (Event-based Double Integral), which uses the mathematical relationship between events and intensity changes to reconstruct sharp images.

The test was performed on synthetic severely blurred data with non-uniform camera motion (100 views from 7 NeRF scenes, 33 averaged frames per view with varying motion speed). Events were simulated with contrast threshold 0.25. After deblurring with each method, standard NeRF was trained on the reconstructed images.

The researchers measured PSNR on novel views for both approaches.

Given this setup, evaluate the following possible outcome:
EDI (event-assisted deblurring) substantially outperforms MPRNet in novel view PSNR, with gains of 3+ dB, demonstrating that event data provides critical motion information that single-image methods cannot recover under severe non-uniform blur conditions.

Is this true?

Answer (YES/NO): YES